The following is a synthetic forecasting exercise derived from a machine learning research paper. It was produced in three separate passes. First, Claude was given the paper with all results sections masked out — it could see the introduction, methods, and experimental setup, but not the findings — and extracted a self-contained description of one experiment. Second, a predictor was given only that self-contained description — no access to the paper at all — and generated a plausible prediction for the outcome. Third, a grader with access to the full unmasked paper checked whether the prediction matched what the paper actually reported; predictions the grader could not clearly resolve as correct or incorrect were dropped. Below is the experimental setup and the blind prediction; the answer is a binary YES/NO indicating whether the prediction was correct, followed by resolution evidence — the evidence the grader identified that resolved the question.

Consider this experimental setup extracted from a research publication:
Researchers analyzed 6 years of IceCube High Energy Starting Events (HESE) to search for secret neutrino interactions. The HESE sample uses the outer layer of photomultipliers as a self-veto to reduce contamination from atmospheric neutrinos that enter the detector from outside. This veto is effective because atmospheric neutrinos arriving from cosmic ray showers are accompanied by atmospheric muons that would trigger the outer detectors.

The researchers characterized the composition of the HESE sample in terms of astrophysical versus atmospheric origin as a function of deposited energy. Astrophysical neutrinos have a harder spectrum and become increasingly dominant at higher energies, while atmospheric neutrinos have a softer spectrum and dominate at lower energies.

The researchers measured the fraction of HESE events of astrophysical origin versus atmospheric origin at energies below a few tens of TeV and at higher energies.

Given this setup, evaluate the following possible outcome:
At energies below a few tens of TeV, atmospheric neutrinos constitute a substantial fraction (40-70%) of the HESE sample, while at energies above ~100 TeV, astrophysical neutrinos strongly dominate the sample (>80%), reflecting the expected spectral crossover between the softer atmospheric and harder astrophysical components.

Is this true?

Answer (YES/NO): NO